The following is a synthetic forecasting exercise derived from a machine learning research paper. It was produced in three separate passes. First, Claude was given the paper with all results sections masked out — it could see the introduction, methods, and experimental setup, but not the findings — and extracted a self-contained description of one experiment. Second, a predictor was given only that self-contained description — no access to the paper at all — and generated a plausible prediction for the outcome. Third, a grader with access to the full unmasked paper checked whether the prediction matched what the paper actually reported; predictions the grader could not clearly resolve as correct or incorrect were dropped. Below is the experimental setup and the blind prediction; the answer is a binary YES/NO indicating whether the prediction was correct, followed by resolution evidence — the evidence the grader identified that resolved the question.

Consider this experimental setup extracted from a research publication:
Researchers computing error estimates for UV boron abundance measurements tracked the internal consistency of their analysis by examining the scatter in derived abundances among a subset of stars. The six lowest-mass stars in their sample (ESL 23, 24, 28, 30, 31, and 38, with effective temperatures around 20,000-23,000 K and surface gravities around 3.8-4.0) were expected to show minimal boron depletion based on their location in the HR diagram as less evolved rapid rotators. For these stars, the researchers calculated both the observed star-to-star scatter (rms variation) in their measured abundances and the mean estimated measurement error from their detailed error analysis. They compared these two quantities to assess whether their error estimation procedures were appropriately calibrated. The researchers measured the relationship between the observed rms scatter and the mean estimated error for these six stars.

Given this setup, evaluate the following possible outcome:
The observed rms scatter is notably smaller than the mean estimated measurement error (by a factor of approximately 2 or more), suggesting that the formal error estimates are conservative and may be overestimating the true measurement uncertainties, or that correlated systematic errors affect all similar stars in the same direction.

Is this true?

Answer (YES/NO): NO